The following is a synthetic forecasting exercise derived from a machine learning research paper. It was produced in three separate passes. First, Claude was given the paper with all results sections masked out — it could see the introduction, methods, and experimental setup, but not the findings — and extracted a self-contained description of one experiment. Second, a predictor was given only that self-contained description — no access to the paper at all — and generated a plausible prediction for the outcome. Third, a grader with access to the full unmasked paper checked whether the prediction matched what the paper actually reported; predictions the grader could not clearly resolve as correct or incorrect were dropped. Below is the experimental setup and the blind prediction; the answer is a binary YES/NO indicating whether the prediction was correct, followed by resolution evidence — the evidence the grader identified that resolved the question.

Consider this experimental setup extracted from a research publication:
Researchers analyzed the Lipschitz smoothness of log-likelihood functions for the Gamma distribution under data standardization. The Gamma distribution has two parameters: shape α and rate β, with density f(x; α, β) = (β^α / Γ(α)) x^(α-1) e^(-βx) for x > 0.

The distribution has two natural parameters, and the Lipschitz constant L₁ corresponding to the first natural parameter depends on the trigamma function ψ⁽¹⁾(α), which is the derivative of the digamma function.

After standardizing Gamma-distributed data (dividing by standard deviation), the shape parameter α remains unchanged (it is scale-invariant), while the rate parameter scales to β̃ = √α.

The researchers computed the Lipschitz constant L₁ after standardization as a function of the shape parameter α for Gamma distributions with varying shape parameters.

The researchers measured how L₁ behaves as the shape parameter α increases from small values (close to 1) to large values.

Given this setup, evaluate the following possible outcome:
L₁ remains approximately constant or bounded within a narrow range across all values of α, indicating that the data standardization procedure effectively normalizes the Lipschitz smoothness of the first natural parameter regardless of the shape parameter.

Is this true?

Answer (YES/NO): NO